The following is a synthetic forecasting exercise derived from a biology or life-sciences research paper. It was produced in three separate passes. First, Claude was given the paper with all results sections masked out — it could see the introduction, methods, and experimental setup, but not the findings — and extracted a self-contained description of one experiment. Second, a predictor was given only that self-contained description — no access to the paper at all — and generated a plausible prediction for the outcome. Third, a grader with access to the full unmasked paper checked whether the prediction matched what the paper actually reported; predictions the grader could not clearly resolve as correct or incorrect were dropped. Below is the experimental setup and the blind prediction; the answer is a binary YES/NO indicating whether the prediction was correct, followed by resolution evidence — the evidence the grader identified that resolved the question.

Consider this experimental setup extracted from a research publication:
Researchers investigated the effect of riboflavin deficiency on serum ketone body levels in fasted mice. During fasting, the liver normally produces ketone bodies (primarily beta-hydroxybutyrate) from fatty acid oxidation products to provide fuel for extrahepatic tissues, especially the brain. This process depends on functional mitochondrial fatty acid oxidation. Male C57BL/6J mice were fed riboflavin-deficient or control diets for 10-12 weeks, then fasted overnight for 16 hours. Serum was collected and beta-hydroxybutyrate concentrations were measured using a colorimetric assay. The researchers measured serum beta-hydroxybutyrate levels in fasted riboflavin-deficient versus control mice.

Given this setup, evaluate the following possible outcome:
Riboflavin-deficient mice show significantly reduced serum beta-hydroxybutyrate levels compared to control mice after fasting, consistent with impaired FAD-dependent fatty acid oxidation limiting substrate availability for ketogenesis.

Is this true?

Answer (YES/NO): NO